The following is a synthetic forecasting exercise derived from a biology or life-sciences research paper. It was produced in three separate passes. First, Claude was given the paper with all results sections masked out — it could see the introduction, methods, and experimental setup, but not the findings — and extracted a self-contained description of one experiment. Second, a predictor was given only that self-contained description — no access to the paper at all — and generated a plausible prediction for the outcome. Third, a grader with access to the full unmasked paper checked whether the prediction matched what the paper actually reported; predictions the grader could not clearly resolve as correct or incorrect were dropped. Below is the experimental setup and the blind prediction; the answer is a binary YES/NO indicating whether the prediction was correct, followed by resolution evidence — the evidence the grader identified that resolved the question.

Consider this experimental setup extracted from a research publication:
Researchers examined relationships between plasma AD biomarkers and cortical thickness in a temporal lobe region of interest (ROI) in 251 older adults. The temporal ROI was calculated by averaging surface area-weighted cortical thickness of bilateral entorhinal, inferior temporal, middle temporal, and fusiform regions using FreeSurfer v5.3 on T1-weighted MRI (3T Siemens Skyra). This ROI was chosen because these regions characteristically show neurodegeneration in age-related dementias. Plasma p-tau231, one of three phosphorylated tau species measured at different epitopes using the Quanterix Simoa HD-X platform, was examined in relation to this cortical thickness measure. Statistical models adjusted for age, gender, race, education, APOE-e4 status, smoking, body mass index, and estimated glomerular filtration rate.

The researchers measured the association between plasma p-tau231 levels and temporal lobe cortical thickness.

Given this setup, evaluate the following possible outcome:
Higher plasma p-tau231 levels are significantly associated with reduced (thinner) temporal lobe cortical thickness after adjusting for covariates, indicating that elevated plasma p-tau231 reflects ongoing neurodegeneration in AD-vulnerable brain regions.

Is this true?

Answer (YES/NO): NO